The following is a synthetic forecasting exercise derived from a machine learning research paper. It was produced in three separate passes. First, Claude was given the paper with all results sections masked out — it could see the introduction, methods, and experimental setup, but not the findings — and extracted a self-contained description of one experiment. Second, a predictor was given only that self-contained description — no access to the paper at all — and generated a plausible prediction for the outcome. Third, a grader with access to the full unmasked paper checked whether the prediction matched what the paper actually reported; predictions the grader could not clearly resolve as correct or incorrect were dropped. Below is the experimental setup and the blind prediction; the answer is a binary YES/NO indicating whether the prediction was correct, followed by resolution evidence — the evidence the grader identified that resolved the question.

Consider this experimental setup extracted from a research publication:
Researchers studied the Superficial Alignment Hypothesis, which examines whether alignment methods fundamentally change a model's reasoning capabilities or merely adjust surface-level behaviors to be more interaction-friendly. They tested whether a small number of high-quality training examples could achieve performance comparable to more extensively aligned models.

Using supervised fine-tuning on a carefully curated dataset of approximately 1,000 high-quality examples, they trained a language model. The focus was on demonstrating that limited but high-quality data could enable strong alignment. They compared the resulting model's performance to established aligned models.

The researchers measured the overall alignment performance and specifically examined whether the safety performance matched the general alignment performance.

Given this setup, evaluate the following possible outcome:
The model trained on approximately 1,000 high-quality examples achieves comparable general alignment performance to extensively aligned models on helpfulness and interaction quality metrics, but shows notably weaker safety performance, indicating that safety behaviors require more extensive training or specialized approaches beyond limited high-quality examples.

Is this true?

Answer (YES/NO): YES